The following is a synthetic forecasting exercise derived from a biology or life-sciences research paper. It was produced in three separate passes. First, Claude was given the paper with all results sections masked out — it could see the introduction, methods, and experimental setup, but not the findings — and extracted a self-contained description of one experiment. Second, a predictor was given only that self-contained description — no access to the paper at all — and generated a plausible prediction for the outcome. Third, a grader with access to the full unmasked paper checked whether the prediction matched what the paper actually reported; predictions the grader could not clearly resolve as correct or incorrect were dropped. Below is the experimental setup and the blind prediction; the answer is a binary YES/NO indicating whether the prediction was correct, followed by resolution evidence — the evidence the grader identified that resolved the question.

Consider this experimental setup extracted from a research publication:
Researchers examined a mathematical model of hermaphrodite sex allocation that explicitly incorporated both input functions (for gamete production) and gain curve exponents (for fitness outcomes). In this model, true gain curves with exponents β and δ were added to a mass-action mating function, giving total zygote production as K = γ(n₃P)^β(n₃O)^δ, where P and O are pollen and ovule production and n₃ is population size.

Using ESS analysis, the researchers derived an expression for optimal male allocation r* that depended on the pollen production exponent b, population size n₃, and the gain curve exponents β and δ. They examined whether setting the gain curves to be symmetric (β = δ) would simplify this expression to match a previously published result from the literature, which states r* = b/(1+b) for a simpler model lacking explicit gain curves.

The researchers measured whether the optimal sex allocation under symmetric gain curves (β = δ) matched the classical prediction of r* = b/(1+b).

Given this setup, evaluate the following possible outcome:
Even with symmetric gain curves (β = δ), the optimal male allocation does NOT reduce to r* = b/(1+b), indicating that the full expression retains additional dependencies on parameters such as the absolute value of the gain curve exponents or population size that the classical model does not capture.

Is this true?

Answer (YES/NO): NO